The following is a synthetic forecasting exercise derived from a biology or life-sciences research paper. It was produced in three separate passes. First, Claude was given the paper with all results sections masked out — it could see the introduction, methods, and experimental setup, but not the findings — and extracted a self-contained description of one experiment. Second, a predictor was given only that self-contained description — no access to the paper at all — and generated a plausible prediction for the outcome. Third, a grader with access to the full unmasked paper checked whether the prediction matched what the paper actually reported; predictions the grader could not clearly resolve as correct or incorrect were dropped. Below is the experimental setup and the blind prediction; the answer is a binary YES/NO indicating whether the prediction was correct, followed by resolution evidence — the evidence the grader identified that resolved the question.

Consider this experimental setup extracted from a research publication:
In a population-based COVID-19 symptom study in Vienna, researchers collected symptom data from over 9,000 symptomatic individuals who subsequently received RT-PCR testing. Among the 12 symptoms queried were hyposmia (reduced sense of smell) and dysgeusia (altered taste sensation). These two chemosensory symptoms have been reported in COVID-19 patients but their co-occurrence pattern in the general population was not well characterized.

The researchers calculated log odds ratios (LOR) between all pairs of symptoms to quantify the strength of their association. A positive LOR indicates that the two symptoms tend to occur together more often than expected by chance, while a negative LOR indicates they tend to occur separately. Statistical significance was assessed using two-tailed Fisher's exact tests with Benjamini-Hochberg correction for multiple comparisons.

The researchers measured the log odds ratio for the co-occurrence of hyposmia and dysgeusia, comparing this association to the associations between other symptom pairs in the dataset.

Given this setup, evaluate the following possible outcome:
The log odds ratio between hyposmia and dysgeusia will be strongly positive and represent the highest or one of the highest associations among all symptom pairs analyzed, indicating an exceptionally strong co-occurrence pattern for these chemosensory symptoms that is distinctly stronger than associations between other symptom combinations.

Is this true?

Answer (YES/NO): YES